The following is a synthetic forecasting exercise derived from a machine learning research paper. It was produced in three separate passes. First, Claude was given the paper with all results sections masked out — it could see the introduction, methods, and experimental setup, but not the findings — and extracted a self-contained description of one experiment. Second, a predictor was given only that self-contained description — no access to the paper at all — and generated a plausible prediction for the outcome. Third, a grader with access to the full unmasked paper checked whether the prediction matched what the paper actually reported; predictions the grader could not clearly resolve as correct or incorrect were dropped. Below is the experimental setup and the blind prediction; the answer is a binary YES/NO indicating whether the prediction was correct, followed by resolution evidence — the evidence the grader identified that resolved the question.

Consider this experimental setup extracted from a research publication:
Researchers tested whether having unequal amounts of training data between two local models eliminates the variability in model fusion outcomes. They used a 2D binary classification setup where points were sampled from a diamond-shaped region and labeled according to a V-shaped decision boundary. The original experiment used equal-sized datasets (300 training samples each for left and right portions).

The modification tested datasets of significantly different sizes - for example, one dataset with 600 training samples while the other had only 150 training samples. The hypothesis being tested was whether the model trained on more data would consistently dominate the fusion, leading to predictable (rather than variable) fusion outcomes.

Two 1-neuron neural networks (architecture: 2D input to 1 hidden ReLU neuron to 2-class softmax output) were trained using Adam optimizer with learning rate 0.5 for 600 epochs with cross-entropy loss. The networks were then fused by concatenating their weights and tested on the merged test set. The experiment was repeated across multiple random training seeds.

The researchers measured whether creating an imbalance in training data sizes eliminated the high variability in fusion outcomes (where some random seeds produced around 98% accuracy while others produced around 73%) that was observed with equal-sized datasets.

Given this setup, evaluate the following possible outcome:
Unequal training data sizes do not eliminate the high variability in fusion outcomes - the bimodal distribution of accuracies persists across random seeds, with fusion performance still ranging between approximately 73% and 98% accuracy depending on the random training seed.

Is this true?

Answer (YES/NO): YES